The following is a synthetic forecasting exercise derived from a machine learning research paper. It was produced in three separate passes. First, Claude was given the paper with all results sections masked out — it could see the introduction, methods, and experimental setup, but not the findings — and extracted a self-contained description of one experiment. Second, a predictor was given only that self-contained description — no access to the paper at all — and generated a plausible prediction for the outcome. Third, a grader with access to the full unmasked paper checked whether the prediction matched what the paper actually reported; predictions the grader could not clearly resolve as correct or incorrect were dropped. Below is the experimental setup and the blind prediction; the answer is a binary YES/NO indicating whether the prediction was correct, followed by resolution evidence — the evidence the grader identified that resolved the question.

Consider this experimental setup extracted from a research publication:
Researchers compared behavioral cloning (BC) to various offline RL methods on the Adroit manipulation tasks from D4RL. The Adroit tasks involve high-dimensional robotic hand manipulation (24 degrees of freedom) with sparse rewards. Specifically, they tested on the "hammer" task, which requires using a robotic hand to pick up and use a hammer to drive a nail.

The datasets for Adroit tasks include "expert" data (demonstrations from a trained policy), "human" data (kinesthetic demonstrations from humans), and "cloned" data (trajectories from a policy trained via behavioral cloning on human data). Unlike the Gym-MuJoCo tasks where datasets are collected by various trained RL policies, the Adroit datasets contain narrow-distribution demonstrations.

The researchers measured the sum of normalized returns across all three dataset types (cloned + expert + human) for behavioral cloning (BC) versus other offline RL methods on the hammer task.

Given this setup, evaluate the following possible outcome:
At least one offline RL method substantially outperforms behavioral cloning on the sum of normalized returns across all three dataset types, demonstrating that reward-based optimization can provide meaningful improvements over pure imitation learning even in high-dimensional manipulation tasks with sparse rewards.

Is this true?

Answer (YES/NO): NO